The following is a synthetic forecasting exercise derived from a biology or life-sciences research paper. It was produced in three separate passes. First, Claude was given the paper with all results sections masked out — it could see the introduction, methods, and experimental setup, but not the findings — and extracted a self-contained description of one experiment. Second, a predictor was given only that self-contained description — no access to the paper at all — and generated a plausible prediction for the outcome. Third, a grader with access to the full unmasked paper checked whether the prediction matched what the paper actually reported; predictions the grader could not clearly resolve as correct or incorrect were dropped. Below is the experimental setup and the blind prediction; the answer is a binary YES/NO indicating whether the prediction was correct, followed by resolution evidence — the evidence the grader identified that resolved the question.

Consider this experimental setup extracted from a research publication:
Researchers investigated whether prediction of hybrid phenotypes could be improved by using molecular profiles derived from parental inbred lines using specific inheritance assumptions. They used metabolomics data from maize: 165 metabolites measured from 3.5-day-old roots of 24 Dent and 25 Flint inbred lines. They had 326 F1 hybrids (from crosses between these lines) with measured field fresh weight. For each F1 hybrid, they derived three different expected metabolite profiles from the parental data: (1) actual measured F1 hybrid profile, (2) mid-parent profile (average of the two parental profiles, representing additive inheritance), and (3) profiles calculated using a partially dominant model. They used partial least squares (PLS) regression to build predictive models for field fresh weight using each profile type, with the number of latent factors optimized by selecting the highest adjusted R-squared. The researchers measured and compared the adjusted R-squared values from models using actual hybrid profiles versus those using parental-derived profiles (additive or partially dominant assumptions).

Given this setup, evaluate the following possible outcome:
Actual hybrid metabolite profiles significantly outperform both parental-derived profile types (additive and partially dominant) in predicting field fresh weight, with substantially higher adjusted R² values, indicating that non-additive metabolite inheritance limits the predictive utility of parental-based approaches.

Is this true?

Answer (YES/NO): NO